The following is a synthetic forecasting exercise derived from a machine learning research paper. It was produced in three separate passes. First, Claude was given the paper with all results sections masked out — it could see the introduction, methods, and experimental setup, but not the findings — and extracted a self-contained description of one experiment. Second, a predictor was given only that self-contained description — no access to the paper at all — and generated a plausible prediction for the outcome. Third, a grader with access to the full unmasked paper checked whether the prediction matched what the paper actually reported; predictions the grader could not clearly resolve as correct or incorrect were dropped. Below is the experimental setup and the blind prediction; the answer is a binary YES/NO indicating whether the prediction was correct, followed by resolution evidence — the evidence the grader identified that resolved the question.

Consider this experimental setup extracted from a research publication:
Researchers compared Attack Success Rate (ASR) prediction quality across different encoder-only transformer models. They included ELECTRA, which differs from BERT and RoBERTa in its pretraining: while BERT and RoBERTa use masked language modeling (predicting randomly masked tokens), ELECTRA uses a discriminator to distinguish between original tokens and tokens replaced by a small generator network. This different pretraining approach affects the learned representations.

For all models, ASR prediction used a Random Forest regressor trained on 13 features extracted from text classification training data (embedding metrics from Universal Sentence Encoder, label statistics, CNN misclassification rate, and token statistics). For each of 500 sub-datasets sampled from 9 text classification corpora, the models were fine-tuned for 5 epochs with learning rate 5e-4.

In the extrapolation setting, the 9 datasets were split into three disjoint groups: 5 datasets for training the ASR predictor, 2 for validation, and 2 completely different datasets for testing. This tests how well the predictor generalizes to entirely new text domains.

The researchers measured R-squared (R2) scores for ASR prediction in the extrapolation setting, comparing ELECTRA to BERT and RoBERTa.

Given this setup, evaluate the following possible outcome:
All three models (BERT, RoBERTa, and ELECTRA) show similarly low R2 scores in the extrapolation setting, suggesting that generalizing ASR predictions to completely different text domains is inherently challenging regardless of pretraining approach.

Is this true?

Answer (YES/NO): NO